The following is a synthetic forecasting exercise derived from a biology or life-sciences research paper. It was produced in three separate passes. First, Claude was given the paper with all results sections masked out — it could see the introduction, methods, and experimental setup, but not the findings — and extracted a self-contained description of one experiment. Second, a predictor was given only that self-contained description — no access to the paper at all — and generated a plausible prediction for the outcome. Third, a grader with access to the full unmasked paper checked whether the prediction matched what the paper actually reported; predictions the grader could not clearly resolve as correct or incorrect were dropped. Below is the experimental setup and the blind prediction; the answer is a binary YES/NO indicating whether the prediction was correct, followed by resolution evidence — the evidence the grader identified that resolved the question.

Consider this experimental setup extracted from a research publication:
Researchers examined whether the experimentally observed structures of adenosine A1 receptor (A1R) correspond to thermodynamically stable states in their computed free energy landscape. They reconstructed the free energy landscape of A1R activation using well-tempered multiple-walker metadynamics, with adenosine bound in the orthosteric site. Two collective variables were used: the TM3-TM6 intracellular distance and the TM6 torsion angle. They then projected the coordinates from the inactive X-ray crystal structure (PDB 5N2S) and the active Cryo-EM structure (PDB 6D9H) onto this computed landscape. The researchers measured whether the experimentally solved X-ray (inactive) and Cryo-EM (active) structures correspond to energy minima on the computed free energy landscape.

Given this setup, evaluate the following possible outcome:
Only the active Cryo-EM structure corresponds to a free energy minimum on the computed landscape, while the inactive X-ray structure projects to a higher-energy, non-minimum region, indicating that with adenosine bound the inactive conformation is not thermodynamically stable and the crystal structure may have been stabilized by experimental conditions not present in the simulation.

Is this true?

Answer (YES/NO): NO